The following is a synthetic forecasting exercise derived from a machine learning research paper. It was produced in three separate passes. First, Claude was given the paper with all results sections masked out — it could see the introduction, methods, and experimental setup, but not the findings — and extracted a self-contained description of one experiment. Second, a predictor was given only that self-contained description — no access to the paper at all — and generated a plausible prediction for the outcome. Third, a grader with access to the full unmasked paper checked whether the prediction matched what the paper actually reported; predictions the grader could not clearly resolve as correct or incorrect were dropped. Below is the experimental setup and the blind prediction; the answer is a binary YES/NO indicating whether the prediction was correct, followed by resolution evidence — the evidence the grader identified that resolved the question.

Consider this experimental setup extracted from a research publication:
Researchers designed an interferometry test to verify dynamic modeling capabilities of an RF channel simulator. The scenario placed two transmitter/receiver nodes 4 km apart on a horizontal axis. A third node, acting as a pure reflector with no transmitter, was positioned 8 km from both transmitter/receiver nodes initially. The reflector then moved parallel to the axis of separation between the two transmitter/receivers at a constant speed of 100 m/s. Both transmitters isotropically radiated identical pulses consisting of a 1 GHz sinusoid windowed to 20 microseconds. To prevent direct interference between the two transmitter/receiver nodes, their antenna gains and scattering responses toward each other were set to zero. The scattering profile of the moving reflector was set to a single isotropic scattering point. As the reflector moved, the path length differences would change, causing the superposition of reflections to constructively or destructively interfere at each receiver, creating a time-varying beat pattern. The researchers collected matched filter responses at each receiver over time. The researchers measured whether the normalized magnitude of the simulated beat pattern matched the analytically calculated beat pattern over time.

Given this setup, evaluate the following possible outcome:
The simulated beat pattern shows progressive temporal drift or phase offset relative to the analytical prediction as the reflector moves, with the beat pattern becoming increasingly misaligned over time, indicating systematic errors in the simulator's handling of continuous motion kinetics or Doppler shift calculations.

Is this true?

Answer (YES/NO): NO